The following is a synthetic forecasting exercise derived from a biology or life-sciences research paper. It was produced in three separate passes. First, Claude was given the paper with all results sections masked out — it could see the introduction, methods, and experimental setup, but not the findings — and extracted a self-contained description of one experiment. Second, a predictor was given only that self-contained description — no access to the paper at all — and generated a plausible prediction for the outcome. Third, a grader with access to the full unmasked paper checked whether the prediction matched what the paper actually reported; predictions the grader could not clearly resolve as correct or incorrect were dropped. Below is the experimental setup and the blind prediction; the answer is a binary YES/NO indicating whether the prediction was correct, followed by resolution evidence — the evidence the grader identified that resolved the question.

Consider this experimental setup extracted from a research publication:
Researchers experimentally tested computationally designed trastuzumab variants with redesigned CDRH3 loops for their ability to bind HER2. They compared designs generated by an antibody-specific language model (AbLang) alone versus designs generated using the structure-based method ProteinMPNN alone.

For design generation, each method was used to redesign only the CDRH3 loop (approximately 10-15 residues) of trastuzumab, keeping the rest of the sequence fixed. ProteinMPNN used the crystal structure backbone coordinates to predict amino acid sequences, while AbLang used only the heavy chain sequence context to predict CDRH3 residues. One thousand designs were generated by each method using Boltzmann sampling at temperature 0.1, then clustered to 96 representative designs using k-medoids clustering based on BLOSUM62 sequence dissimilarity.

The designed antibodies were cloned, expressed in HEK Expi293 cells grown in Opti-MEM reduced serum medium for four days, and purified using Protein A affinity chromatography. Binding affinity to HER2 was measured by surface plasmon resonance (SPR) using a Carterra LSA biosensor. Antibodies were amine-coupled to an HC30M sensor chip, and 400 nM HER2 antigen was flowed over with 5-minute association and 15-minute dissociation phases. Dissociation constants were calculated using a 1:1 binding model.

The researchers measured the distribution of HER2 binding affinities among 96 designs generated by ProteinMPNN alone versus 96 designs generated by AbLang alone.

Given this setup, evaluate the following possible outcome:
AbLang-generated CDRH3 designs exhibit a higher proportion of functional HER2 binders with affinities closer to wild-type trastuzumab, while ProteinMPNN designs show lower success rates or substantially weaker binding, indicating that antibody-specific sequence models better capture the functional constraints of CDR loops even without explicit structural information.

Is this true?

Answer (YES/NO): NO